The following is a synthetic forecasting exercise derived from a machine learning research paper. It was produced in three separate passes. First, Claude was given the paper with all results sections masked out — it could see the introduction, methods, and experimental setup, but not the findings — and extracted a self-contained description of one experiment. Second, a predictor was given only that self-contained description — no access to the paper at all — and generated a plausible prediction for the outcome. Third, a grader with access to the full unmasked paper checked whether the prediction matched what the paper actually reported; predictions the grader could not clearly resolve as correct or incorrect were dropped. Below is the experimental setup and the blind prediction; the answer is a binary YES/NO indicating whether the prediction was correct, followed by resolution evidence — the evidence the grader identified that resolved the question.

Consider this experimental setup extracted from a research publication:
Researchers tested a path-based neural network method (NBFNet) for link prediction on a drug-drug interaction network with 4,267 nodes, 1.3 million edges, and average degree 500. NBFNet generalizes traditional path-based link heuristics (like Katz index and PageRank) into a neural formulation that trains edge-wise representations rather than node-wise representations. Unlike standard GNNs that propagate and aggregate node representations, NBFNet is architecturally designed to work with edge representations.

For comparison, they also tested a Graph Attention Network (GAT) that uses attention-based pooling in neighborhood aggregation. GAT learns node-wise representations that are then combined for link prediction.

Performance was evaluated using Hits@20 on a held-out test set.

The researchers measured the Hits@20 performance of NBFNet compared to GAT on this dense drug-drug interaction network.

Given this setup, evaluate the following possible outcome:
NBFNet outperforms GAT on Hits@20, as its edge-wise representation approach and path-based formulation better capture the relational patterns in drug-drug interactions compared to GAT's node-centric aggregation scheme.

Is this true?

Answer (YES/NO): NO